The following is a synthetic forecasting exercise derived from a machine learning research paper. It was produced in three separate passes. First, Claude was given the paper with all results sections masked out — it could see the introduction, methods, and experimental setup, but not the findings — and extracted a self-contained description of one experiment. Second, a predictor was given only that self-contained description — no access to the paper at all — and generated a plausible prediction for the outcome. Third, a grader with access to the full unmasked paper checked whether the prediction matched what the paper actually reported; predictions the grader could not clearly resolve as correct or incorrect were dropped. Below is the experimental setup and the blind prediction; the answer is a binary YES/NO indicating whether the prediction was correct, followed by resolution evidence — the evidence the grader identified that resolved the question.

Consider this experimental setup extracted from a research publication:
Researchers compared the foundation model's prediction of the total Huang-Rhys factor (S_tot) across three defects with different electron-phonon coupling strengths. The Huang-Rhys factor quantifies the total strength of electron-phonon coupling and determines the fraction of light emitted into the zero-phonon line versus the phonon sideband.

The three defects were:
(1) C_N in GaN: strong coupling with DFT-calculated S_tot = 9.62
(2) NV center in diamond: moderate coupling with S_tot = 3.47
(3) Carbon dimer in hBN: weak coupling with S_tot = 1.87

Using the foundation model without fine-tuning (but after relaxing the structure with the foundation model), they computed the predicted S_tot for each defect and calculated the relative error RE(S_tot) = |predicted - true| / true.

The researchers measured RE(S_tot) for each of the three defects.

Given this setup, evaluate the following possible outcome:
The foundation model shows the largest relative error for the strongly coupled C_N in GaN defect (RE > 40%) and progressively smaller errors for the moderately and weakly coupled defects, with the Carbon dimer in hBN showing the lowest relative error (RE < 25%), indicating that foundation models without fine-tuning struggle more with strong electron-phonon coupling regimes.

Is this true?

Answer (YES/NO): NO